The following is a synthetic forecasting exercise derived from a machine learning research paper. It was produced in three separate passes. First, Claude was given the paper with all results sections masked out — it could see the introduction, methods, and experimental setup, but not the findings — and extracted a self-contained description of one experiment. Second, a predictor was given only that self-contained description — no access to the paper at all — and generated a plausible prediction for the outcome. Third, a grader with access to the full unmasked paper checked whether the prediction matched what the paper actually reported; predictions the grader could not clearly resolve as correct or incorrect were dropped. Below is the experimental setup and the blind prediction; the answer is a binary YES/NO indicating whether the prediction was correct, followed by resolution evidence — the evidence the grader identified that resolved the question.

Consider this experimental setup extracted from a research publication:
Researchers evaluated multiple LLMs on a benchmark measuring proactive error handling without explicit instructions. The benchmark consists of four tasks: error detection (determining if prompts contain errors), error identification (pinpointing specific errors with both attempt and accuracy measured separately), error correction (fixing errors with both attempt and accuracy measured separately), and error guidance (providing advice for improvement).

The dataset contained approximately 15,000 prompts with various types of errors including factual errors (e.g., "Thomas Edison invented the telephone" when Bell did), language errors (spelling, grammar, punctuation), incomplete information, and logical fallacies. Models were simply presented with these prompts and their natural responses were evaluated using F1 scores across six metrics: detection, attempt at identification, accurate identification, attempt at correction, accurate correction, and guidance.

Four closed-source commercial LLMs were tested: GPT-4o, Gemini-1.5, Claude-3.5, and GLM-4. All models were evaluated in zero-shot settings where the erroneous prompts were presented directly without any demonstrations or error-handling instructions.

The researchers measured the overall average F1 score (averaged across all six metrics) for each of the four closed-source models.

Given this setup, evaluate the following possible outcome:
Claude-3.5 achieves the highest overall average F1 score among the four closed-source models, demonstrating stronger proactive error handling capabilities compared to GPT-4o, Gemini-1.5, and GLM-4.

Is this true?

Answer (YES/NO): YES